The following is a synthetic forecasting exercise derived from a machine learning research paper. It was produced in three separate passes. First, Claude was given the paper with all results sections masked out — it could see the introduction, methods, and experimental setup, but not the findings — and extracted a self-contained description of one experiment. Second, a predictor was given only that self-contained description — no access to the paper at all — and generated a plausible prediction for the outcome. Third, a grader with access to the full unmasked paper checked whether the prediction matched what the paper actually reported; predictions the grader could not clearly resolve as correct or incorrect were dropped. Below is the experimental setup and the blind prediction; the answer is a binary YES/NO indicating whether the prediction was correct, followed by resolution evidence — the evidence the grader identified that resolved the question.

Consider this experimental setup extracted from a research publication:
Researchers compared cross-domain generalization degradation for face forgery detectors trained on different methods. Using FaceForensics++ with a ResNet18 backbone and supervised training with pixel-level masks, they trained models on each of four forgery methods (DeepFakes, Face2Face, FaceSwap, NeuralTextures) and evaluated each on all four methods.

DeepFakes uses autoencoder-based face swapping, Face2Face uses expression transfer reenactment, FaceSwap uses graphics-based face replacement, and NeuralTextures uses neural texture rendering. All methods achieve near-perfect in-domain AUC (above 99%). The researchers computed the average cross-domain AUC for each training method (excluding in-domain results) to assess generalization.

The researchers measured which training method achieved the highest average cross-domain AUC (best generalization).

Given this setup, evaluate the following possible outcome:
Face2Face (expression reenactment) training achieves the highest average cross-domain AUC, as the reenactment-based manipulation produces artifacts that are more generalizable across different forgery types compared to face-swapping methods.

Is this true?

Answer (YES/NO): NO